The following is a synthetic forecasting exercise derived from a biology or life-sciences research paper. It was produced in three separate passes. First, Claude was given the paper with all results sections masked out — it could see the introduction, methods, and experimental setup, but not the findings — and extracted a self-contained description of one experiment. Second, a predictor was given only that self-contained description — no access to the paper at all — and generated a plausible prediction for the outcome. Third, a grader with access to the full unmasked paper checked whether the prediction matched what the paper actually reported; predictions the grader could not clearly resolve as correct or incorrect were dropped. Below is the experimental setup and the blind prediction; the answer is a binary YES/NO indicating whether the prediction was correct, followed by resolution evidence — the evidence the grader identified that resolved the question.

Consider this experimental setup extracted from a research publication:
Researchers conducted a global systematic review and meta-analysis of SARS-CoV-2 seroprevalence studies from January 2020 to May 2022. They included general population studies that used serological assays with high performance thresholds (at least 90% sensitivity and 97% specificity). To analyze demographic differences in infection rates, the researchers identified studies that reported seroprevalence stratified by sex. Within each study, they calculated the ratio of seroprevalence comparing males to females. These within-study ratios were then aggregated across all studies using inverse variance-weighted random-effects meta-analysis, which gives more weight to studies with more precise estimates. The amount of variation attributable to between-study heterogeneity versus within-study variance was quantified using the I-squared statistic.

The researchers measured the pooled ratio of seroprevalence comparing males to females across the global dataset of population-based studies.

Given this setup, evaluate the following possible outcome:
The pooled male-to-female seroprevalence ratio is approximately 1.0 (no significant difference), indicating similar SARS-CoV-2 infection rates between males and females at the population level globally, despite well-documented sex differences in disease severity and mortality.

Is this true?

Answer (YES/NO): YES